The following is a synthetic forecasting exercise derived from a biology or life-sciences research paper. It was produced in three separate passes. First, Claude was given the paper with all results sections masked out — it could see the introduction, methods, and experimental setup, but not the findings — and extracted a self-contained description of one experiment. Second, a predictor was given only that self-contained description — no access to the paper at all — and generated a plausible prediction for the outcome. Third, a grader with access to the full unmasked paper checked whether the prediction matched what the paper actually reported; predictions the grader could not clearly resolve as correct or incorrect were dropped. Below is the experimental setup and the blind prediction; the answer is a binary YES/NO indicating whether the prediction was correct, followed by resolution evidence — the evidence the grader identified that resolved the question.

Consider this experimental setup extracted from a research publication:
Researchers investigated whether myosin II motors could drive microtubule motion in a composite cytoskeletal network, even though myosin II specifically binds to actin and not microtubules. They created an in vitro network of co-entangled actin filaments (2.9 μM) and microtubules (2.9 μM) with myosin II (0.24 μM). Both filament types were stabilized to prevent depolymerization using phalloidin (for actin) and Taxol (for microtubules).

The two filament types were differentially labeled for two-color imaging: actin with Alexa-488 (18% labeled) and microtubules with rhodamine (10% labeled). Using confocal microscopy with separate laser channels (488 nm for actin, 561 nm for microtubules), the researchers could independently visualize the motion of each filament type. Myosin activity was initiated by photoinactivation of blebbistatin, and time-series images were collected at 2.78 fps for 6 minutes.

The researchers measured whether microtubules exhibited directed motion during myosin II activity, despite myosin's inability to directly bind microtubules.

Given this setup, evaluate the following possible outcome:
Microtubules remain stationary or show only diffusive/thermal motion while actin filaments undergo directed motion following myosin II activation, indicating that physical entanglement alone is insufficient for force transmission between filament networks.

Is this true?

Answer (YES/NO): NO